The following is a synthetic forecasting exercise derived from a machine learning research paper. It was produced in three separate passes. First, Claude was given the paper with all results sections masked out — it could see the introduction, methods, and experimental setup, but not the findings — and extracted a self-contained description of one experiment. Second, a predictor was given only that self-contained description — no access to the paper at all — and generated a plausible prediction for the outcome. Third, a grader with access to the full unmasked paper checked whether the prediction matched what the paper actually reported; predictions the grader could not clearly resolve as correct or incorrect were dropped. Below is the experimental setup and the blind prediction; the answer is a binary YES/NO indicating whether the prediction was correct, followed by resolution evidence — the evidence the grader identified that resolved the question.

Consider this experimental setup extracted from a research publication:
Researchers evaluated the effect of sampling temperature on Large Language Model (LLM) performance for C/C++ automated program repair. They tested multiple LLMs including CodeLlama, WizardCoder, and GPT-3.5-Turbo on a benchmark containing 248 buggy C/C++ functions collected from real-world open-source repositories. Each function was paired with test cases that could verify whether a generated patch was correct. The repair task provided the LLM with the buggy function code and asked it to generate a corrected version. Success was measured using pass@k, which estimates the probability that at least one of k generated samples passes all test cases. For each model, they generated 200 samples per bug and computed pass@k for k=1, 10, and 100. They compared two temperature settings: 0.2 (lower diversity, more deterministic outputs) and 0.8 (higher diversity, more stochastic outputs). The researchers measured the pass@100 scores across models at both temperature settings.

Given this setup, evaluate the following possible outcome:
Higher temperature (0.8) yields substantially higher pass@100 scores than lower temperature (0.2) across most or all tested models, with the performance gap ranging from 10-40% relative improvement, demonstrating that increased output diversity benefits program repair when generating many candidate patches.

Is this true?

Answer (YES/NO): NO